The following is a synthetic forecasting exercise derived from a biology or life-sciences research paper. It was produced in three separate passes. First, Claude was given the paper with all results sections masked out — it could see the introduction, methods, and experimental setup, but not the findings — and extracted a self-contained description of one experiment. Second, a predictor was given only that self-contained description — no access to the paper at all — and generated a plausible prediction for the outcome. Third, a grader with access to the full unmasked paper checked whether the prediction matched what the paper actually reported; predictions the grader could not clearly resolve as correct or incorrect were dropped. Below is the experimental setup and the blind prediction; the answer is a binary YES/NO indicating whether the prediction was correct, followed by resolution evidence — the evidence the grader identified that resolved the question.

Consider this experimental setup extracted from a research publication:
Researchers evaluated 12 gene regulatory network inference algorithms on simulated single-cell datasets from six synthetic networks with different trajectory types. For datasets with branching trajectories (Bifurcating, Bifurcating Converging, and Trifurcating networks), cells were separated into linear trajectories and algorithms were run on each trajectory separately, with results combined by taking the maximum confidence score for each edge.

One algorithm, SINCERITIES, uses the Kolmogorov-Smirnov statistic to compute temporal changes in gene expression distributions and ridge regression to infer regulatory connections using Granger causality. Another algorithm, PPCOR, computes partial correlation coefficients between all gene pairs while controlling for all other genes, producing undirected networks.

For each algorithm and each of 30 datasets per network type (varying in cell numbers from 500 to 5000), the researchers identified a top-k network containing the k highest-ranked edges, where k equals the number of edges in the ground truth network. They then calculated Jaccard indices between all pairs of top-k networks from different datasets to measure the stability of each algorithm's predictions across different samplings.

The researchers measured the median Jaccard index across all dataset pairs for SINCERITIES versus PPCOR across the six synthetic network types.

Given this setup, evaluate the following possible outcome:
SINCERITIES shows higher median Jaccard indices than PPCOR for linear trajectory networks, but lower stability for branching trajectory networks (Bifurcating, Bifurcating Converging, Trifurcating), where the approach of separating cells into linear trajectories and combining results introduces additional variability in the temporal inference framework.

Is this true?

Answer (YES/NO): NO